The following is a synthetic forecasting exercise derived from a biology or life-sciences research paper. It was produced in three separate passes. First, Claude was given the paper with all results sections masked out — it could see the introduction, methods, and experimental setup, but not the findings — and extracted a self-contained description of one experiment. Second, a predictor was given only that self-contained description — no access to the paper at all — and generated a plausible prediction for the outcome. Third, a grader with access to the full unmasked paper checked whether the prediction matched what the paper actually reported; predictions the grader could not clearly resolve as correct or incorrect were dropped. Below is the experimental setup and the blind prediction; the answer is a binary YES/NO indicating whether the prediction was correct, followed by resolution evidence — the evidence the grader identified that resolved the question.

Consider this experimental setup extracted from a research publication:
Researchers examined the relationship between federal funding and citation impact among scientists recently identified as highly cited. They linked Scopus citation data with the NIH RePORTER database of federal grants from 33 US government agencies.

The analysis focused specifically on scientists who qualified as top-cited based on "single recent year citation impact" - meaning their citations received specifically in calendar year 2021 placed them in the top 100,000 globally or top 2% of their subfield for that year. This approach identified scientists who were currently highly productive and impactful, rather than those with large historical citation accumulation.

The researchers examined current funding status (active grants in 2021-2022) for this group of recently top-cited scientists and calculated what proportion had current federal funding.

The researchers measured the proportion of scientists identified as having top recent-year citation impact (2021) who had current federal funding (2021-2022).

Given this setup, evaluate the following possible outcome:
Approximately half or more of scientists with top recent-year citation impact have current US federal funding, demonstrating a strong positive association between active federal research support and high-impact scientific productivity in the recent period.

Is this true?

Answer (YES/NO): NO